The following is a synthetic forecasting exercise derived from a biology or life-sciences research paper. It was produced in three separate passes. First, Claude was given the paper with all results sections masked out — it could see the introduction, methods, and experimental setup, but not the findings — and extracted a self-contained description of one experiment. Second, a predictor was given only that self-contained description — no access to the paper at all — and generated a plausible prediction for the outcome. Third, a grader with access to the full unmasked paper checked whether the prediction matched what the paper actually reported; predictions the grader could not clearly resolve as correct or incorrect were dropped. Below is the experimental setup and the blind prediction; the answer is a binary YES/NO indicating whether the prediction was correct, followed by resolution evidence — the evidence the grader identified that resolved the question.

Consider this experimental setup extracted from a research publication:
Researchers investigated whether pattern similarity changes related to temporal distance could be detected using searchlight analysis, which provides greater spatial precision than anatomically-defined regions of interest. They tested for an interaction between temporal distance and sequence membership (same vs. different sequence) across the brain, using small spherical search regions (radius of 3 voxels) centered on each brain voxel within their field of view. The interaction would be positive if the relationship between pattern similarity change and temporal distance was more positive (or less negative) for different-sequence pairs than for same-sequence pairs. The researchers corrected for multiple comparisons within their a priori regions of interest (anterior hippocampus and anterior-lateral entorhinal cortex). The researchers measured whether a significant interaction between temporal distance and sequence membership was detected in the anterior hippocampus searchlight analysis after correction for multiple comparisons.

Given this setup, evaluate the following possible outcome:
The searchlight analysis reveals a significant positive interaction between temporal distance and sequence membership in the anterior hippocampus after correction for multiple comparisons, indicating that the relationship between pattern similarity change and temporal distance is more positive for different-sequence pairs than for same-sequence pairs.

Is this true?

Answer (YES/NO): NO